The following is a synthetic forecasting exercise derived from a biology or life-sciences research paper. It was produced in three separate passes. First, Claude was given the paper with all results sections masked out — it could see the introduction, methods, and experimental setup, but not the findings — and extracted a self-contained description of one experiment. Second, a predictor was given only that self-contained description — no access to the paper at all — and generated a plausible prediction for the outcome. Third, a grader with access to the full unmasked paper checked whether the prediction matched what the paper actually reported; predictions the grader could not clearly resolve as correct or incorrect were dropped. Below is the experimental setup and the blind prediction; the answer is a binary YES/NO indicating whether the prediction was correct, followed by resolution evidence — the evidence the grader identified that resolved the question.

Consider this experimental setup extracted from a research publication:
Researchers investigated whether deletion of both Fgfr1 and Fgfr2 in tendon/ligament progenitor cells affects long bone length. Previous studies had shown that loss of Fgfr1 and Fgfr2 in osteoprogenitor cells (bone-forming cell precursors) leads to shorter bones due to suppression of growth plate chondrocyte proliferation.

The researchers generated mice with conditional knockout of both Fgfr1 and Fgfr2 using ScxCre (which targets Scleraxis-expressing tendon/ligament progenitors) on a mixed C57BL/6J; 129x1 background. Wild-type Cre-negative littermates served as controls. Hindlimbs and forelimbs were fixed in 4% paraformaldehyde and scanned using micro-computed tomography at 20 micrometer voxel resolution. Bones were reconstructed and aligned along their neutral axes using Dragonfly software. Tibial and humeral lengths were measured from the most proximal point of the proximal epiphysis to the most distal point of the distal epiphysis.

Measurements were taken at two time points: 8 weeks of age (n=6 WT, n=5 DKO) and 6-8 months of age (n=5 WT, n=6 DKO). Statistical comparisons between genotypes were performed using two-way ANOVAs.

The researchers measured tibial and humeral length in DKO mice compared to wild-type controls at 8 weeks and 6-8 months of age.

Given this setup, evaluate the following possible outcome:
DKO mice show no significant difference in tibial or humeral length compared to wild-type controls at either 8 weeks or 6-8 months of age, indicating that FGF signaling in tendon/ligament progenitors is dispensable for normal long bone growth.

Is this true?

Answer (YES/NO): NO